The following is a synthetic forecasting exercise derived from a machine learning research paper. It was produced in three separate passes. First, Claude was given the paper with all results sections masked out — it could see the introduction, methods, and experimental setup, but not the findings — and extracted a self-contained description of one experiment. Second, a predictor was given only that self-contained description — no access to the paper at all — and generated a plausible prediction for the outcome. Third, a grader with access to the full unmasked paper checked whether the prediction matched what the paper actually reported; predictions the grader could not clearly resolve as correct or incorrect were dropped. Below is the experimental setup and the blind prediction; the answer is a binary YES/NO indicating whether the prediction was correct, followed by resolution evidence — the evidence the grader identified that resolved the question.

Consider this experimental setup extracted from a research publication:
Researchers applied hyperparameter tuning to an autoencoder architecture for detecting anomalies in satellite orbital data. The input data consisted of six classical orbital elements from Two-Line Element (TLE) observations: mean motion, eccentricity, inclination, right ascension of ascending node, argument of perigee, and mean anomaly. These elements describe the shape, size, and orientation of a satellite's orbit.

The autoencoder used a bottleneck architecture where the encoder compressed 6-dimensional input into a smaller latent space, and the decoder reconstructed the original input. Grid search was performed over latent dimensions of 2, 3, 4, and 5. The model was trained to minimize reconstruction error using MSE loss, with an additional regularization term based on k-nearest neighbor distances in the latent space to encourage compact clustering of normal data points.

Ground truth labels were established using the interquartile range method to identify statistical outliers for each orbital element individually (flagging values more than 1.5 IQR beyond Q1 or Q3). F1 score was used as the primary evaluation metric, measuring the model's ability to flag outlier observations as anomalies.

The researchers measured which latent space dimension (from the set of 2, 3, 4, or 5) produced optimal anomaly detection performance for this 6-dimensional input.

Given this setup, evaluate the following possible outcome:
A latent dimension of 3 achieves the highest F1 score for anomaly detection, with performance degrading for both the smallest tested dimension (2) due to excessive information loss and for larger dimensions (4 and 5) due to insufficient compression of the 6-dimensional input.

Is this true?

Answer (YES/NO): NO